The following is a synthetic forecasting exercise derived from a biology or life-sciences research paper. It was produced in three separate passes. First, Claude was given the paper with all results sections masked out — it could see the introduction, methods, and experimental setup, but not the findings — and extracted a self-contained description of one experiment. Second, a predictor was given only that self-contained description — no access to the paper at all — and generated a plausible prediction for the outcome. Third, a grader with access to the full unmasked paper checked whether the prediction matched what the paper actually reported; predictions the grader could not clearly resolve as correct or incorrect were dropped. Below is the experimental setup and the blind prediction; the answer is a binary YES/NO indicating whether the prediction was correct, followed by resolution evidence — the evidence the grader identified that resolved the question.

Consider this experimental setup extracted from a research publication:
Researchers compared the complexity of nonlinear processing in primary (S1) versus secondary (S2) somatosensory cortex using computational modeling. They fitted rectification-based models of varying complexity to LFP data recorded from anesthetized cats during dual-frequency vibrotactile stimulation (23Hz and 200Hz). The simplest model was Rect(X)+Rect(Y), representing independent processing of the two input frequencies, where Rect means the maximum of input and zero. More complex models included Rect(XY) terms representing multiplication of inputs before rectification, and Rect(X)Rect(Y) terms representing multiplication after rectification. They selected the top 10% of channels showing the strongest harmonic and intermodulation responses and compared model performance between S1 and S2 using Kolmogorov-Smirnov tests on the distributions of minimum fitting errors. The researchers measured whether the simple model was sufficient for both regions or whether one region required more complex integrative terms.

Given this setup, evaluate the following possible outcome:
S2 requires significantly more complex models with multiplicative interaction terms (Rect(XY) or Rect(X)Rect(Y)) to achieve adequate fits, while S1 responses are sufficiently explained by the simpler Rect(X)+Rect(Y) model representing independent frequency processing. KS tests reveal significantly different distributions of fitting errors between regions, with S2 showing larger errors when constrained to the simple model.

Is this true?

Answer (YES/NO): YES